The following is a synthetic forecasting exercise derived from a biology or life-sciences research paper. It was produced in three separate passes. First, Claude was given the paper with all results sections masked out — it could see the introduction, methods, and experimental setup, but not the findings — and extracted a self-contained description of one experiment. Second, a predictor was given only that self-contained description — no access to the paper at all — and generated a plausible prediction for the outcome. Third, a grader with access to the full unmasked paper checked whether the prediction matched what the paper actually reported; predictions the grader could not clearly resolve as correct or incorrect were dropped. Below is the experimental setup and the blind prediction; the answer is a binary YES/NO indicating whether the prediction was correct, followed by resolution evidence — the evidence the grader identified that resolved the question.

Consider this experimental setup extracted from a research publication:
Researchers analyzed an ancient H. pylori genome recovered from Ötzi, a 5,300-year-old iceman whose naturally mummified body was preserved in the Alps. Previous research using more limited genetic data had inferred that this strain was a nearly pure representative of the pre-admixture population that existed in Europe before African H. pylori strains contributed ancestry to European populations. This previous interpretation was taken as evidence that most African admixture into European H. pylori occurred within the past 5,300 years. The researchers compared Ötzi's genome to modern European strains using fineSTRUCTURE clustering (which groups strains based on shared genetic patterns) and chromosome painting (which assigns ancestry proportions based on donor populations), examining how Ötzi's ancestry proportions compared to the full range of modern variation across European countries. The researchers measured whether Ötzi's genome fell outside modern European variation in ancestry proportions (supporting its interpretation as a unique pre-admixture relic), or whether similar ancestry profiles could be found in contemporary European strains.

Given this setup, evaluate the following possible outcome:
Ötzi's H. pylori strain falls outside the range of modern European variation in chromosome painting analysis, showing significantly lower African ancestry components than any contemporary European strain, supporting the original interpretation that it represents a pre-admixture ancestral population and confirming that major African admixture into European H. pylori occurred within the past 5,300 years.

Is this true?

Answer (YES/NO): NO